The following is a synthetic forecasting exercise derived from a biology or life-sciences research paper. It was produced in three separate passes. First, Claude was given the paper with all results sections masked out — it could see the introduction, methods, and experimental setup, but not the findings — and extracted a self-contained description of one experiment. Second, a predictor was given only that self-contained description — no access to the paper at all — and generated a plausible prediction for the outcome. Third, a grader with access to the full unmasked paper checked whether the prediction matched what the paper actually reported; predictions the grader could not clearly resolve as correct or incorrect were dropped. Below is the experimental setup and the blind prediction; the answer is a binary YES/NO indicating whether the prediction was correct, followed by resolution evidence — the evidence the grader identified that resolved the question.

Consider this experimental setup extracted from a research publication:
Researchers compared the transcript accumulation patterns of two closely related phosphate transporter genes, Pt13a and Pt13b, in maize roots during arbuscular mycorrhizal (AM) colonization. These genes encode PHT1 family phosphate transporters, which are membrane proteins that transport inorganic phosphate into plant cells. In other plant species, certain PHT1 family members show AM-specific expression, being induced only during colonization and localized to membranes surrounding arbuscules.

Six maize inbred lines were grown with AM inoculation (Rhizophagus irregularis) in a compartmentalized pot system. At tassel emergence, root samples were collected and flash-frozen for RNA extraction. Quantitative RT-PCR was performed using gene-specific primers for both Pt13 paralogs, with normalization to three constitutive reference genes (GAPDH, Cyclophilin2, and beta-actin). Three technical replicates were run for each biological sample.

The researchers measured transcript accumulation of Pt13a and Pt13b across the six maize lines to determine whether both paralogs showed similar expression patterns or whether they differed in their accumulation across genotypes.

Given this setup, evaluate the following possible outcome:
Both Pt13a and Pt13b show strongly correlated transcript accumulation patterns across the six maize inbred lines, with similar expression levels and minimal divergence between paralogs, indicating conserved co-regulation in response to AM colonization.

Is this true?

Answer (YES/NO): NO